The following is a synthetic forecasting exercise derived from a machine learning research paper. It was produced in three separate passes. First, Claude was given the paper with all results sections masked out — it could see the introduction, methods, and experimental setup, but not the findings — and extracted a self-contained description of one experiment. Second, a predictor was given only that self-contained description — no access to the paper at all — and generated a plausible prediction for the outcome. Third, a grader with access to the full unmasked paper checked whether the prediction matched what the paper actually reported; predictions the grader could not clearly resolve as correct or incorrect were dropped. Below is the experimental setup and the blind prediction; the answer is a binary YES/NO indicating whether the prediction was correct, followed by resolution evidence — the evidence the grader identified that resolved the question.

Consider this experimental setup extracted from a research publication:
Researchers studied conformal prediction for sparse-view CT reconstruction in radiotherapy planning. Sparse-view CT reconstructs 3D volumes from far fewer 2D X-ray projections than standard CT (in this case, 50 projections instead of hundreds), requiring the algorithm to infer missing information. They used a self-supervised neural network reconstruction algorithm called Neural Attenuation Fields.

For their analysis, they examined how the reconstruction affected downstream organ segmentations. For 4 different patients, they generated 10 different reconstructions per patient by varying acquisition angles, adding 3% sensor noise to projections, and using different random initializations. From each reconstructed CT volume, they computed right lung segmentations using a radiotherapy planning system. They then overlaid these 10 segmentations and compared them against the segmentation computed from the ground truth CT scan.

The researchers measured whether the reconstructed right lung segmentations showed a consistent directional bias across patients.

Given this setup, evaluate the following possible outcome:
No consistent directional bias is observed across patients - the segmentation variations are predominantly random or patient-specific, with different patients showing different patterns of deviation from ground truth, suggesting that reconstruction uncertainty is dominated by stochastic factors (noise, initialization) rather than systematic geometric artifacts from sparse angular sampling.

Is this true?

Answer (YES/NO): NO